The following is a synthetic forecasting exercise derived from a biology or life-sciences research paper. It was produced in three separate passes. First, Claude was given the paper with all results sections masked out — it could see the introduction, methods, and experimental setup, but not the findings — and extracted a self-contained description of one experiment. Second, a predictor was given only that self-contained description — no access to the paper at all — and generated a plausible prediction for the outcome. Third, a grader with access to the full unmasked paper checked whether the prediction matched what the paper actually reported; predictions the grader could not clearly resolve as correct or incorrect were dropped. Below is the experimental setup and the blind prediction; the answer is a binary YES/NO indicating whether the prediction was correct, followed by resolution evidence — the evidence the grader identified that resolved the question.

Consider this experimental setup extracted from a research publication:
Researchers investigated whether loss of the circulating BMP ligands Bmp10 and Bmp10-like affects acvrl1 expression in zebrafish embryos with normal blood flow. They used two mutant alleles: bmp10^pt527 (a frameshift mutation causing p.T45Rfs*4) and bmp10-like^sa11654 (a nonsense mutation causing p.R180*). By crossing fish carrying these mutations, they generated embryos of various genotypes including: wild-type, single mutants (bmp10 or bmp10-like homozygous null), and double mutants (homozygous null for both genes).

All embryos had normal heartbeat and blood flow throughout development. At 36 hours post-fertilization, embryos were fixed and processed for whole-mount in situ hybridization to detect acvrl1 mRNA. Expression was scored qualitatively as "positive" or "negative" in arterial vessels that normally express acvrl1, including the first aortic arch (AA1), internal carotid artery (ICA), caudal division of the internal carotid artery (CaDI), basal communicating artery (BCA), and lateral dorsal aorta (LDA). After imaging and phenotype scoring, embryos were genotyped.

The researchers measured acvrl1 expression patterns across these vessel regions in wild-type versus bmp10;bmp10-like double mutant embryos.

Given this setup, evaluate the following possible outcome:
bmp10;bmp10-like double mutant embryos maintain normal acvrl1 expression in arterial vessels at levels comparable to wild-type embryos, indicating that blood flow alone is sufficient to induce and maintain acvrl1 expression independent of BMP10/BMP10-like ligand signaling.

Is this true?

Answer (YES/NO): NO